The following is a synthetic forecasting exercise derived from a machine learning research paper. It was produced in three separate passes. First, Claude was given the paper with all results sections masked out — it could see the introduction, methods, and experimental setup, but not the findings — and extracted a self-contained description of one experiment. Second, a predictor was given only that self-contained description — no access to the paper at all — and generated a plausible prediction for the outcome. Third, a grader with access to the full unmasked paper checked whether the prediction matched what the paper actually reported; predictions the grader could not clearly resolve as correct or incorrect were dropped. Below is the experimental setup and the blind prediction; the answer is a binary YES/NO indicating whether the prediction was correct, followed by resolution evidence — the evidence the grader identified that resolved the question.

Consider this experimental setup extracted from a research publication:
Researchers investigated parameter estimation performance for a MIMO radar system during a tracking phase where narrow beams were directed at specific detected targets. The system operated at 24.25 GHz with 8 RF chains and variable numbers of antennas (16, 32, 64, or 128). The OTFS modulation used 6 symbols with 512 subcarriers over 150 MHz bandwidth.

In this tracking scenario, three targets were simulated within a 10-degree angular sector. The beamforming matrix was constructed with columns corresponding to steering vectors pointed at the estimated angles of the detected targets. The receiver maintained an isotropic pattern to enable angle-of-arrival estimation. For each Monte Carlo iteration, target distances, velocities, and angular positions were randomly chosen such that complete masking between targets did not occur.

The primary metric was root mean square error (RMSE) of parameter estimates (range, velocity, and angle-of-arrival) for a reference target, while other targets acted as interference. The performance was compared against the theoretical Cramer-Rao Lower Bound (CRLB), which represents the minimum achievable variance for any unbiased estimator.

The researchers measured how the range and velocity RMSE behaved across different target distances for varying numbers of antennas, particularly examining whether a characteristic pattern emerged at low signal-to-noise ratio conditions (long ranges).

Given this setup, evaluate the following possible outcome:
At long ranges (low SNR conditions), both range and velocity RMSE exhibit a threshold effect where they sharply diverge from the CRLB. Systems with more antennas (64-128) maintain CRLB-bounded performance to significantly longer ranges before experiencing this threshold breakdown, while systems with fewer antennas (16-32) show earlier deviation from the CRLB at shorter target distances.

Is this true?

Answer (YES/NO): YES